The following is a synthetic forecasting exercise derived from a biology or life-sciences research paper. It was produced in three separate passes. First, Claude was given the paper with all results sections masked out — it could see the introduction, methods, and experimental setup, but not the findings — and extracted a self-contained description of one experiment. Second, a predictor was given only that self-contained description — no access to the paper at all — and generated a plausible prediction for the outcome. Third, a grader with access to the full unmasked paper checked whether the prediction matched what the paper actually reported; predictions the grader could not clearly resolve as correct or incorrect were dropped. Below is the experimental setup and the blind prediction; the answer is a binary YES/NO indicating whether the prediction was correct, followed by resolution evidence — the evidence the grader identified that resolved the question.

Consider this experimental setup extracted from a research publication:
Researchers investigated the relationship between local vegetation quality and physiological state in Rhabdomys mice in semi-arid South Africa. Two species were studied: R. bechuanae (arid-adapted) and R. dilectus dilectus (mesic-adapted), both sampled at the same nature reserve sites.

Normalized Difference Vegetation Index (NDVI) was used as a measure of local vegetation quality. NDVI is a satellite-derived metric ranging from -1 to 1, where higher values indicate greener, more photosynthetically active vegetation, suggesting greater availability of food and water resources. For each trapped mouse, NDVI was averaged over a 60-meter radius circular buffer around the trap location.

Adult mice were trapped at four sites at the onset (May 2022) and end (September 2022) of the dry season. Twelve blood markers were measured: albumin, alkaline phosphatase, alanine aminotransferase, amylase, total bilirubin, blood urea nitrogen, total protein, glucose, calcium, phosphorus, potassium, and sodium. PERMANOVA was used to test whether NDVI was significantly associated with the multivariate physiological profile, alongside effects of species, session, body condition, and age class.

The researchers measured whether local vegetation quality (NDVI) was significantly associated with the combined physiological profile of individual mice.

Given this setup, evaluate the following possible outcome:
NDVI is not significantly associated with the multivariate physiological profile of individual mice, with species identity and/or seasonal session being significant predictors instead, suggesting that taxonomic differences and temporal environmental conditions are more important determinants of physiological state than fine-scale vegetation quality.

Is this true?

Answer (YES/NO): YES